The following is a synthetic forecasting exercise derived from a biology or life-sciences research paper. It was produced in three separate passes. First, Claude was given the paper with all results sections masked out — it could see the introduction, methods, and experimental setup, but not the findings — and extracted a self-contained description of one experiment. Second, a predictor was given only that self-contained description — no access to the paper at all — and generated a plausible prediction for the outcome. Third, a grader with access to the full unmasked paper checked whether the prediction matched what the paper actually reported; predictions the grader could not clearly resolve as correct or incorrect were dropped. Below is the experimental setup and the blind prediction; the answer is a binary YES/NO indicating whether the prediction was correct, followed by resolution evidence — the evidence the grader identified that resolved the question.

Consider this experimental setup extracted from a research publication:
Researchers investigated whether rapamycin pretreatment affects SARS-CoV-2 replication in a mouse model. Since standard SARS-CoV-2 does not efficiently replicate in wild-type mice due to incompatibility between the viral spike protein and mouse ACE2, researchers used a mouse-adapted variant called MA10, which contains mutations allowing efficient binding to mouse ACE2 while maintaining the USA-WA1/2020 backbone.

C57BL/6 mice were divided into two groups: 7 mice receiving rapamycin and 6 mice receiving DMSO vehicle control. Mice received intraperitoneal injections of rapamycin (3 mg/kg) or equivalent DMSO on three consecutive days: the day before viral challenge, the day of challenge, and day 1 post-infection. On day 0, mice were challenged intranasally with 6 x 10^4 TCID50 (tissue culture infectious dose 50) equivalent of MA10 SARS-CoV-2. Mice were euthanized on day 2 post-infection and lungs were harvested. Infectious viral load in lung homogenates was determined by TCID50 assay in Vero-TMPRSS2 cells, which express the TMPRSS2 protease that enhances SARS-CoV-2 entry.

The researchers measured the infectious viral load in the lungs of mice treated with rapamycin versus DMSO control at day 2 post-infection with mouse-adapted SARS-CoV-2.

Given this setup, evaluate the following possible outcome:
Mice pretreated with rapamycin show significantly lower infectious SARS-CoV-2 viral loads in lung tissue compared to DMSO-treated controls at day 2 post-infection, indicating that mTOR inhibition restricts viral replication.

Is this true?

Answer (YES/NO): NO